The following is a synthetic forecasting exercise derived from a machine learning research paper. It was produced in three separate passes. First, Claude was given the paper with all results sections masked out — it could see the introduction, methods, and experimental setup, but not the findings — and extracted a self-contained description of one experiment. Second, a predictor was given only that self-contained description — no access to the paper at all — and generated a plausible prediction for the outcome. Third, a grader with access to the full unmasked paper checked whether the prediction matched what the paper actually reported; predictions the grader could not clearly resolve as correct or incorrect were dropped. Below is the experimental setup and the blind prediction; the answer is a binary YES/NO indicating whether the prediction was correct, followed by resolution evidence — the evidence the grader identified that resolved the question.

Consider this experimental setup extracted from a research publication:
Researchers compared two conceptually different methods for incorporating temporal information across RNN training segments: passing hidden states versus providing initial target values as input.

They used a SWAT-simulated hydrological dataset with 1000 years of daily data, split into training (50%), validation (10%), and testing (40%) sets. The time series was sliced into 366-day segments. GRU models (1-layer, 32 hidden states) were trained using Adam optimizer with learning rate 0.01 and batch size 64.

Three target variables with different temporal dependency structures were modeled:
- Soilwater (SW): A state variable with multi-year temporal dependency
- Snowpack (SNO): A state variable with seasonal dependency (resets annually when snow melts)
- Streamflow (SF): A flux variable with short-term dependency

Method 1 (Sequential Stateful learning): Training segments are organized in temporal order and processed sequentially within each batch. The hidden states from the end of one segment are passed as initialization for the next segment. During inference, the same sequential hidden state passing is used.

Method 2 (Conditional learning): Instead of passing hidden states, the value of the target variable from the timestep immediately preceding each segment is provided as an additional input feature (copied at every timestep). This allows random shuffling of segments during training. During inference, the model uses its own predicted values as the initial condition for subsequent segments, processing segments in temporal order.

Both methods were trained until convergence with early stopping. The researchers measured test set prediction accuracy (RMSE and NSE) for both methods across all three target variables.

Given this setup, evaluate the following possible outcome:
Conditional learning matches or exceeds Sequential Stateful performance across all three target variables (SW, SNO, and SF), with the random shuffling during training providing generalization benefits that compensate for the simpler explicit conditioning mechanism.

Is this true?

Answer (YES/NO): NO